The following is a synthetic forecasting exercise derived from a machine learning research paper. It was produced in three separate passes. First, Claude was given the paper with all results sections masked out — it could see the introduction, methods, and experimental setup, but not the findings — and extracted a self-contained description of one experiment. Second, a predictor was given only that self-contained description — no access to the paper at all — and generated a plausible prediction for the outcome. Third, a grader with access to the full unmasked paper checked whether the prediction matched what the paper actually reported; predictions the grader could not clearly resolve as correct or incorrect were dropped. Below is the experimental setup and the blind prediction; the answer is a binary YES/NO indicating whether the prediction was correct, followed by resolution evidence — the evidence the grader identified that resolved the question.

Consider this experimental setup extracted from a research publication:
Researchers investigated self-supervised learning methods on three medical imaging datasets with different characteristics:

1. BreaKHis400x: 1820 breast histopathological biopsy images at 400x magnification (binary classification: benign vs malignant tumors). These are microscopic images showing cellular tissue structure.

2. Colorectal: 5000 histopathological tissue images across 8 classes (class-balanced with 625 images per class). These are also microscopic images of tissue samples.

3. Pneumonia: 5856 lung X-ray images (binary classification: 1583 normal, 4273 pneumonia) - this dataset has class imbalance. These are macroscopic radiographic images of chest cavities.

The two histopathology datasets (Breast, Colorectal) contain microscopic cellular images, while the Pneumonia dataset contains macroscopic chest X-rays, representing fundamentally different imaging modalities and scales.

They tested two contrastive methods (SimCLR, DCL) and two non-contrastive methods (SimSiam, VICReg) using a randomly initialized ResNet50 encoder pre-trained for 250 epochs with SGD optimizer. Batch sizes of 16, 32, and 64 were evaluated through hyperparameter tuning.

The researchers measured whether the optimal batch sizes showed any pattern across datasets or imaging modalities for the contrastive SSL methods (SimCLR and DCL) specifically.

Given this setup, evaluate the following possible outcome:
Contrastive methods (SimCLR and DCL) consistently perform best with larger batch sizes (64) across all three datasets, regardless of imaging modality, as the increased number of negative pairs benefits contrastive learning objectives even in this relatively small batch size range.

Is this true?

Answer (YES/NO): NO